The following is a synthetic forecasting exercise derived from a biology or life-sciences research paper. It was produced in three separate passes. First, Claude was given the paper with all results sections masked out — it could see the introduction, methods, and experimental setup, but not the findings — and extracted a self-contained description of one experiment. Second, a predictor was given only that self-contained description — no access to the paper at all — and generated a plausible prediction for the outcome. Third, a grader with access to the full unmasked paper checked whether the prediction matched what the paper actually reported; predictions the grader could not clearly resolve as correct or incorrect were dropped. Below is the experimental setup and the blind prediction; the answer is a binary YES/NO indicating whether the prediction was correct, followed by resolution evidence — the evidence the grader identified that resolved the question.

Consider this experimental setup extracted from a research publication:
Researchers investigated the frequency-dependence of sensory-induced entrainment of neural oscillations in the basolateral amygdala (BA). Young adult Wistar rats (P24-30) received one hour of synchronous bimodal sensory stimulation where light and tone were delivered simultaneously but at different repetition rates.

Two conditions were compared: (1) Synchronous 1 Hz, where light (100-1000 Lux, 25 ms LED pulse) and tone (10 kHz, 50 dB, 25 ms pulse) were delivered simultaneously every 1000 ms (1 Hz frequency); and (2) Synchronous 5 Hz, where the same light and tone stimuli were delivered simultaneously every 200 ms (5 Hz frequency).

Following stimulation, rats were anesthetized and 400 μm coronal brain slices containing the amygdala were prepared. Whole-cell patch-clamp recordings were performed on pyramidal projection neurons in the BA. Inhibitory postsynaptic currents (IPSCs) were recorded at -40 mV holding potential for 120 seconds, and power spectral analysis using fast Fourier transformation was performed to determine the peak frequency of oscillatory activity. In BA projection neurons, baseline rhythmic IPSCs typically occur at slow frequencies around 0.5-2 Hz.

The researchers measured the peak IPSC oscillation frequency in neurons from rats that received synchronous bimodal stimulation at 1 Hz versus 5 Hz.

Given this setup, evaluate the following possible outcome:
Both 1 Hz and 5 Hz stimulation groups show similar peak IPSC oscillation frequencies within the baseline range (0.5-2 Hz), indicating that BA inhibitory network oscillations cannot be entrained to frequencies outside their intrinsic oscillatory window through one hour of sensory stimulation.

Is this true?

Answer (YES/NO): NO